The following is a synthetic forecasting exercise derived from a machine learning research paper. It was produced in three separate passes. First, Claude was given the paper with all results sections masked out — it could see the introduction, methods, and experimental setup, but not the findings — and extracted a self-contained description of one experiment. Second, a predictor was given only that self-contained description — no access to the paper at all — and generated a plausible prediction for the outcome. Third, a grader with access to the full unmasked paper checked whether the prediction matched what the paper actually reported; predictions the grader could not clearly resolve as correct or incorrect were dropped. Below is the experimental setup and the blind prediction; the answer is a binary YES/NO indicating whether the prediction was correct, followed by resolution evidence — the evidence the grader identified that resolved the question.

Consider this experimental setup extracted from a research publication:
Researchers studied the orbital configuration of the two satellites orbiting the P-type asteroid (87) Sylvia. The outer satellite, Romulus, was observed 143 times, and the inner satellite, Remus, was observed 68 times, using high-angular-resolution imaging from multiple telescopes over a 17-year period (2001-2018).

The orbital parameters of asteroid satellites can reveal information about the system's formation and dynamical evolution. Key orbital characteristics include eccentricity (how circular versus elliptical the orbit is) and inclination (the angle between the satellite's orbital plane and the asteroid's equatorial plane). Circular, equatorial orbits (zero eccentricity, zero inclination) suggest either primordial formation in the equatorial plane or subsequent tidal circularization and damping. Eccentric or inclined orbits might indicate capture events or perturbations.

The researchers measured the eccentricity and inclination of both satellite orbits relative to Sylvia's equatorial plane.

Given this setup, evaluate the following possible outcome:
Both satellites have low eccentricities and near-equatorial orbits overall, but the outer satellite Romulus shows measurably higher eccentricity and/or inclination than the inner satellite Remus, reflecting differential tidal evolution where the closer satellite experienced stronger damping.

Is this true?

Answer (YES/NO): NO